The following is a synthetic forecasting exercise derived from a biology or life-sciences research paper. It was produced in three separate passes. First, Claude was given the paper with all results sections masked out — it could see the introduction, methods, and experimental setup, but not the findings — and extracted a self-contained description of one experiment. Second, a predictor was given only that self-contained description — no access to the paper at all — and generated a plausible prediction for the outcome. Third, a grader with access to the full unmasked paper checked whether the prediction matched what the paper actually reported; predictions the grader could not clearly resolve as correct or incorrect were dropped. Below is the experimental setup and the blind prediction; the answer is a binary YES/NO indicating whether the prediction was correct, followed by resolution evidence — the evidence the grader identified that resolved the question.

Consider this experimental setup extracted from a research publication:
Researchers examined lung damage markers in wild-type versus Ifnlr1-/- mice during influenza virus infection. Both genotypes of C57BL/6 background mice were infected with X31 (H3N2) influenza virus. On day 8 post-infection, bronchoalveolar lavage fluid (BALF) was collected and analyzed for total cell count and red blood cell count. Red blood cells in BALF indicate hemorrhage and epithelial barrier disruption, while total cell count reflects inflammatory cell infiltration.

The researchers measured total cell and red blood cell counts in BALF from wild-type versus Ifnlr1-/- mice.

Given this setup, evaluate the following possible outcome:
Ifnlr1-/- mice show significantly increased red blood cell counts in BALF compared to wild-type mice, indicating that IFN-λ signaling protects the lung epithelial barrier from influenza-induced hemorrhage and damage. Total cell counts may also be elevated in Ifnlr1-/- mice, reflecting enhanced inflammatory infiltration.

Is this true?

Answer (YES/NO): NO